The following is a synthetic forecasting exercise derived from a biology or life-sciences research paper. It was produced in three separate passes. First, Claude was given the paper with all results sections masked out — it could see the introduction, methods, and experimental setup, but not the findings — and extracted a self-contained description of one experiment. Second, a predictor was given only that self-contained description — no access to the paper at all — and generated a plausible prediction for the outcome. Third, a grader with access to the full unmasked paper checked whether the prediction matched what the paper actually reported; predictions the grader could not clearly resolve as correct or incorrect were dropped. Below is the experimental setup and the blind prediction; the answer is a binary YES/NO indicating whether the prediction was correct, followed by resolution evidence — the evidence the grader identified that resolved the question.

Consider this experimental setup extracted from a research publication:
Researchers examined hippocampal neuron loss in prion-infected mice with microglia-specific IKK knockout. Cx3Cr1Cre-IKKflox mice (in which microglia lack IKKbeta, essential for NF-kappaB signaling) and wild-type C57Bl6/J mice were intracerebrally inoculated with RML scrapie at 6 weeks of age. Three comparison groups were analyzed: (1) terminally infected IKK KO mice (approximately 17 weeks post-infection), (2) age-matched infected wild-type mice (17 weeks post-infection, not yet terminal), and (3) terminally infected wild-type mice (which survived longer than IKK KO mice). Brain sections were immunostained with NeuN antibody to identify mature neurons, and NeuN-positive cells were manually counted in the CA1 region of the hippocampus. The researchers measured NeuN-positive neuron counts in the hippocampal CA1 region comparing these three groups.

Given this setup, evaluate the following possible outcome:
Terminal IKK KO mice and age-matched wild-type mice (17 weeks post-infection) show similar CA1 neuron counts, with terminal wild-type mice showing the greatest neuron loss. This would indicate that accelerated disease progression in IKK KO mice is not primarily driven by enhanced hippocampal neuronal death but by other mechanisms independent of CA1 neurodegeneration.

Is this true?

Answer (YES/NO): NO